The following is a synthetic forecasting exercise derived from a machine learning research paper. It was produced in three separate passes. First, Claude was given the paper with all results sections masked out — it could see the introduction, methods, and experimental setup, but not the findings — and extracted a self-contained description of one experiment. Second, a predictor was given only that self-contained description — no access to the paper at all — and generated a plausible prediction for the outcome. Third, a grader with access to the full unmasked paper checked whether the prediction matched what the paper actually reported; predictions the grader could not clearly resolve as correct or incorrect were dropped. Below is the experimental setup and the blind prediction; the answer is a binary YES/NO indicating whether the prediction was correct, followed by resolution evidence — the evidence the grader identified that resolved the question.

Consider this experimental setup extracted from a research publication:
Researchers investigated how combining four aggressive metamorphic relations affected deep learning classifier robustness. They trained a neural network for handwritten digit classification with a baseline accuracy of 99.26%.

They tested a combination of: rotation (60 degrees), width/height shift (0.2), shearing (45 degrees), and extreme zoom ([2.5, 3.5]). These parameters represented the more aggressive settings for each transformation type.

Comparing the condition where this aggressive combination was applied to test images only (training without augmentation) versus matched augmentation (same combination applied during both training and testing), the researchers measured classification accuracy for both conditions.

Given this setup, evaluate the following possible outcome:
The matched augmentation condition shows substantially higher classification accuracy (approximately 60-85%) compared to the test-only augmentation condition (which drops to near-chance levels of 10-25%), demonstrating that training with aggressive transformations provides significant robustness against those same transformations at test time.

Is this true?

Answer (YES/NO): NO